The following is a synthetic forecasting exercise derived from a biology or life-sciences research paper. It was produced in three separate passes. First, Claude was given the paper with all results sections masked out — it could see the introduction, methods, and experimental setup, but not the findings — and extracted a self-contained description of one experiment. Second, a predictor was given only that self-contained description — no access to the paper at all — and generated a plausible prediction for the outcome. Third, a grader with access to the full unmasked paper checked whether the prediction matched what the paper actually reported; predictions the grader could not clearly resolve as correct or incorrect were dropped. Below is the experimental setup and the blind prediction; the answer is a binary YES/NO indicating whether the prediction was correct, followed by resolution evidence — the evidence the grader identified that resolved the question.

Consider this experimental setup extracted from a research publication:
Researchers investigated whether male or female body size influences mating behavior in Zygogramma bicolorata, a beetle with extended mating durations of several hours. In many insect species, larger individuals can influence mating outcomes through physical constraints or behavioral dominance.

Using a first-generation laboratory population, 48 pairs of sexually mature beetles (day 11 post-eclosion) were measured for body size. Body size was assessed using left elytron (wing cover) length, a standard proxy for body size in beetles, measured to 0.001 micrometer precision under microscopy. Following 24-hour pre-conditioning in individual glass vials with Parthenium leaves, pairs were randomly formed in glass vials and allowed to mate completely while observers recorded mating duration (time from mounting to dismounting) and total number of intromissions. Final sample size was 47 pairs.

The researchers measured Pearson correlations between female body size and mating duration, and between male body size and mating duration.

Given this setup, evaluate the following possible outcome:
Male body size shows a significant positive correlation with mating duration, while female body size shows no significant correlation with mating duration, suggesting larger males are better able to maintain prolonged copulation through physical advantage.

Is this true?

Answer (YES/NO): NO